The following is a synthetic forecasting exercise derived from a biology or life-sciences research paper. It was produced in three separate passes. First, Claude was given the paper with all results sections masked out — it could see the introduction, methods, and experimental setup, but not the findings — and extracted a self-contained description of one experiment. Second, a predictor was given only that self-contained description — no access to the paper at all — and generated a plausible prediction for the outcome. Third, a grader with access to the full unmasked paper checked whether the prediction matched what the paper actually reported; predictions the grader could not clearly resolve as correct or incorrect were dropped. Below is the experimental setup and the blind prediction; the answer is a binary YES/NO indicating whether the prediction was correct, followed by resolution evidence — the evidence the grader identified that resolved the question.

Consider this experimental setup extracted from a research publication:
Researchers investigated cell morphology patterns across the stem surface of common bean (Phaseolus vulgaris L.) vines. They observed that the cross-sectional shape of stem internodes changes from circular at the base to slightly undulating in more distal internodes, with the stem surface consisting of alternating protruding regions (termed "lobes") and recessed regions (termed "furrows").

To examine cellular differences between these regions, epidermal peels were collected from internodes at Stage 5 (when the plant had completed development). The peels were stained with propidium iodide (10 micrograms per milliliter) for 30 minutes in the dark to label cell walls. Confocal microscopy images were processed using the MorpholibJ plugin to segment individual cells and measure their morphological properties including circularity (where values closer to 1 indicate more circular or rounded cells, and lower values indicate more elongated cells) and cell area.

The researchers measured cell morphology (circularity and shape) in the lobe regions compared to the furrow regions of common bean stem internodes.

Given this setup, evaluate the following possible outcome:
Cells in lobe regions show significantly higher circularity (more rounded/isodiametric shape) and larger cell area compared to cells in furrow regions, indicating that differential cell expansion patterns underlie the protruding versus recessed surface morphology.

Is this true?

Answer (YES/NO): NO